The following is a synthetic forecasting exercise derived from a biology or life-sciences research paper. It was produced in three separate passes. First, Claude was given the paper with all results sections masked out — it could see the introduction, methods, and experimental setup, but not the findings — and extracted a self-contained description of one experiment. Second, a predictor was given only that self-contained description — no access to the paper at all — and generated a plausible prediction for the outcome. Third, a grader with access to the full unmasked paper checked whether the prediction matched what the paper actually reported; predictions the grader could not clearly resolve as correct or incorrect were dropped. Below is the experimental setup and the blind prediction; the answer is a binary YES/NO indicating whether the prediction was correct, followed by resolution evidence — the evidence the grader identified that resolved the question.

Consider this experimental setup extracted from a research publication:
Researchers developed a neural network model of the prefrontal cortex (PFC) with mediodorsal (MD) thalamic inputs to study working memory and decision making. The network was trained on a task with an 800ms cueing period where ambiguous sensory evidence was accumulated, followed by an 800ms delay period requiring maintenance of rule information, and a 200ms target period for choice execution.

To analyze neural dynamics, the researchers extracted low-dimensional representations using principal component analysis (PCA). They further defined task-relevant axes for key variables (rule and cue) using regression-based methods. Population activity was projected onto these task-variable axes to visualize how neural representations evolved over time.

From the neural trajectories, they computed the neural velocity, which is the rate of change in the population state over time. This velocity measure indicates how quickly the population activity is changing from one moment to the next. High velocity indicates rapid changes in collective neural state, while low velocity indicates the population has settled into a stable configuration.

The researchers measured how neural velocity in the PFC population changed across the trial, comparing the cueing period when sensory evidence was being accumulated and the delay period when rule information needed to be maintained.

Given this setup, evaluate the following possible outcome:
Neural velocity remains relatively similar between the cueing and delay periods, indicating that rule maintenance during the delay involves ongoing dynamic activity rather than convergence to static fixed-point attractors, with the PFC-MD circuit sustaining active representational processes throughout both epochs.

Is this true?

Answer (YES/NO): NO